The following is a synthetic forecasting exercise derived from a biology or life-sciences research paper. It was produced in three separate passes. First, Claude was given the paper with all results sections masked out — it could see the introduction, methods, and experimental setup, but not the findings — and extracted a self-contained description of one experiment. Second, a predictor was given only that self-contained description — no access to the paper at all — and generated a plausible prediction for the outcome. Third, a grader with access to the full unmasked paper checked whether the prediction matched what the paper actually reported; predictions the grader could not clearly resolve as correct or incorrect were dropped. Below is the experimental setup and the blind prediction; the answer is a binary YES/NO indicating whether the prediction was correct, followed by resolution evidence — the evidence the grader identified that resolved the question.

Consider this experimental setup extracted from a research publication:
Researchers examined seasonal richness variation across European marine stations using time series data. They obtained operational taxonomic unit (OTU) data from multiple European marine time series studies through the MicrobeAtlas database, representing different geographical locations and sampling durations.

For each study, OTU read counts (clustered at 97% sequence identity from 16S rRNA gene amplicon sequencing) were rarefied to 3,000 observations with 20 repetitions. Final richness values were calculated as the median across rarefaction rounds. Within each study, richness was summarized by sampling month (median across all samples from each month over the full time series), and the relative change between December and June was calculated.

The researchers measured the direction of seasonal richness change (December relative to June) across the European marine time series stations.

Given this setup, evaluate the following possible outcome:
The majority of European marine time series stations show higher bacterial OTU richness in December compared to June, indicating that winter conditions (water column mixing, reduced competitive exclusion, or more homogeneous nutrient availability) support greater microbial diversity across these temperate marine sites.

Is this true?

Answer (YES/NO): YES